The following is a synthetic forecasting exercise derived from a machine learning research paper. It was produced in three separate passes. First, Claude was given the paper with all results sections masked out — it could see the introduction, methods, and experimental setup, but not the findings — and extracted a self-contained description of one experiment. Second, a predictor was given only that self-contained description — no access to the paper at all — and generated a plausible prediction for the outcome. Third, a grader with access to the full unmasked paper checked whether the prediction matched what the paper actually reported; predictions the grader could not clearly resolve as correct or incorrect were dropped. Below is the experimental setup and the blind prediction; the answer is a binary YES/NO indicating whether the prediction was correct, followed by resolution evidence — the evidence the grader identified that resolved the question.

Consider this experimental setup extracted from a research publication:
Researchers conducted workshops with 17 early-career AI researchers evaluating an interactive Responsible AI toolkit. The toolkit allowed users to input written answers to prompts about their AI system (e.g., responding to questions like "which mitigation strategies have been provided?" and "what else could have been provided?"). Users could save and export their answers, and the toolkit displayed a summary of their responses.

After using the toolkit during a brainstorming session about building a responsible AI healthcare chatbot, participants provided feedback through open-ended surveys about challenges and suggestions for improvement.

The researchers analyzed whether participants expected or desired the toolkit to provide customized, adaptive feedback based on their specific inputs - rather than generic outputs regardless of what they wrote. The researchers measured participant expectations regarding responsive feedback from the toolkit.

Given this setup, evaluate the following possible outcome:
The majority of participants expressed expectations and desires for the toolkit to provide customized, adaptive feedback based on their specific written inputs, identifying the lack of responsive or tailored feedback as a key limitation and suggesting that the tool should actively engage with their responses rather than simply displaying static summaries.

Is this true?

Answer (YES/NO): NO